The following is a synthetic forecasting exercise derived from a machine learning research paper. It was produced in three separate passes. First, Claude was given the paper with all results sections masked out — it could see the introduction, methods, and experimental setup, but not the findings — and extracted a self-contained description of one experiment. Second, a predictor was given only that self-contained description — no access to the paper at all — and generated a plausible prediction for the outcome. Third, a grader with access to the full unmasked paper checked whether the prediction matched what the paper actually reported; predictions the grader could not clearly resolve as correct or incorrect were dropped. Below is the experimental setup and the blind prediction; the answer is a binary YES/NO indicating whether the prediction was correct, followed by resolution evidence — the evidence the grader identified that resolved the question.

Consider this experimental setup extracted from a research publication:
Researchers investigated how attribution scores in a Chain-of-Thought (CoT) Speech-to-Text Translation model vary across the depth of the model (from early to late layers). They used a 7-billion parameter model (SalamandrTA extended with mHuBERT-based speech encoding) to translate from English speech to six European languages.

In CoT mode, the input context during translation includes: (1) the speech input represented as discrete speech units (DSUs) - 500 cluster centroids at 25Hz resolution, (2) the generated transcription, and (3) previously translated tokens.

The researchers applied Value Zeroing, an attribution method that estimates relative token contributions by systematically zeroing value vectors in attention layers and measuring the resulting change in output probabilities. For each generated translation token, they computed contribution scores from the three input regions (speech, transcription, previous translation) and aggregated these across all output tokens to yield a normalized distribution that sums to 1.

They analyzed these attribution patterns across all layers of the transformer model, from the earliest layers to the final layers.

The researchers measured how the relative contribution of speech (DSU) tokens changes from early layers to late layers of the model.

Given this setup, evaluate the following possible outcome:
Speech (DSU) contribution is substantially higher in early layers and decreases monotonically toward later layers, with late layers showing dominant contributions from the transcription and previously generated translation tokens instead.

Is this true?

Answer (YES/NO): NO